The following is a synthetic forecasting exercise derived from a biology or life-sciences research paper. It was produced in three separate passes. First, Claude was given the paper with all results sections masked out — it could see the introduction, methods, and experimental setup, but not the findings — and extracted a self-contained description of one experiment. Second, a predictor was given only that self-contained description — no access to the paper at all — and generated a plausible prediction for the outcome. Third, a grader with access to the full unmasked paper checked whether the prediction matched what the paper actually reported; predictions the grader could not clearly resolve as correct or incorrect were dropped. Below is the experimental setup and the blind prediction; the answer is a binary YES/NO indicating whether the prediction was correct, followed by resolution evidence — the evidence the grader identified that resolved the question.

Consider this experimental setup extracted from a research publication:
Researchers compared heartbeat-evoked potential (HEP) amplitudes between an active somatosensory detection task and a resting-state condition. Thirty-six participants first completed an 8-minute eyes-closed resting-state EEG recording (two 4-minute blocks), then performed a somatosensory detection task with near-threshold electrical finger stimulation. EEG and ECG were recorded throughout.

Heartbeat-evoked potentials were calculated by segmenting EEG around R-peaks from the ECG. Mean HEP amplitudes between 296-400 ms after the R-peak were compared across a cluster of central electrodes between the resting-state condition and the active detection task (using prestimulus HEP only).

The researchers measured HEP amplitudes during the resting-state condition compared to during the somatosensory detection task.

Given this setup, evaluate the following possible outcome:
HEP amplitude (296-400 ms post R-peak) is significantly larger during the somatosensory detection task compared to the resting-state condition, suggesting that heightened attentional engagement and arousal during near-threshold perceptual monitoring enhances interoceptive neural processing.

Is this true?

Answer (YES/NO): NO